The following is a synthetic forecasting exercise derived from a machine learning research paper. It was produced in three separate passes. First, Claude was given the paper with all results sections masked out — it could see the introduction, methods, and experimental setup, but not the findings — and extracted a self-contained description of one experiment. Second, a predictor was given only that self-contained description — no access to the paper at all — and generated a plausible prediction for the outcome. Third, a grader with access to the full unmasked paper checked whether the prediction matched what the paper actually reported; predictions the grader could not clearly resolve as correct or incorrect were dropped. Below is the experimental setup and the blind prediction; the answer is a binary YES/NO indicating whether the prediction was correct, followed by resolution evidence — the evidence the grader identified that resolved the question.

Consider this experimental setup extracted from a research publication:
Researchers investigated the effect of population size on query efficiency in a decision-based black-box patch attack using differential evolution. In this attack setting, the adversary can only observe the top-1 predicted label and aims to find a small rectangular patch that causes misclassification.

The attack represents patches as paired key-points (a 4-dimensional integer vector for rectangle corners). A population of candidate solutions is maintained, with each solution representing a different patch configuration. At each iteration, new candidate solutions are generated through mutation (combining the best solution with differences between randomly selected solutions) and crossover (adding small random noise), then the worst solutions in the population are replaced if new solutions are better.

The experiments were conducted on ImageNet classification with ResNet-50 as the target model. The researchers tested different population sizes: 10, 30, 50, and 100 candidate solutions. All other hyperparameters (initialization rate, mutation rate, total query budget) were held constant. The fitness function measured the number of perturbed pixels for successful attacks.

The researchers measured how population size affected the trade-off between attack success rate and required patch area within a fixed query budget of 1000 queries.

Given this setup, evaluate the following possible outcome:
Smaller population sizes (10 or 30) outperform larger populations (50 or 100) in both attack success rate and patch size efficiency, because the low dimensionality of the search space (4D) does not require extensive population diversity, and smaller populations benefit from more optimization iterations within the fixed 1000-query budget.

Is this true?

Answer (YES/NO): NO